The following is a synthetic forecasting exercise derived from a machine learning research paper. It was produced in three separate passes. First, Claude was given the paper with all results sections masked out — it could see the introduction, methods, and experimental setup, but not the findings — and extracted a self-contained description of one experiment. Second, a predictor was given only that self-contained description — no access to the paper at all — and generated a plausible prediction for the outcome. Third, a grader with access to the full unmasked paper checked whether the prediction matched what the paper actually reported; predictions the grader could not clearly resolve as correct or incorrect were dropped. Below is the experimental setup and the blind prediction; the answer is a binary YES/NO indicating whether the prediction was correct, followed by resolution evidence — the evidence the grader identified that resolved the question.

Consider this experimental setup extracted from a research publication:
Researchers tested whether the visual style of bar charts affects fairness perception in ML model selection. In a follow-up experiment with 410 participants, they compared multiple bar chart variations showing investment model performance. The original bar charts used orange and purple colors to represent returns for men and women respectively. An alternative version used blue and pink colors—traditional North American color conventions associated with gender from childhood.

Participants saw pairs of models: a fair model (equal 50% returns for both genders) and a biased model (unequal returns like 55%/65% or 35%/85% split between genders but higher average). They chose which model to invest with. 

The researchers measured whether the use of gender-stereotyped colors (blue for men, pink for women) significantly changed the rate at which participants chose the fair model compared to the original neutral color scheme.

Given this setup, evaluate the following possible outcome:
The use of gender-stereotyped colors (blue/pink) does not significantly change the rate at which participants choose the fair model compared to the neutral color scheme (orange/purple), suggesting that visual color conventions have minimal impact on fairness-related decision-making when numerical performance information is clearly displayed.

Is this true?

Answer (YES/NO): YES